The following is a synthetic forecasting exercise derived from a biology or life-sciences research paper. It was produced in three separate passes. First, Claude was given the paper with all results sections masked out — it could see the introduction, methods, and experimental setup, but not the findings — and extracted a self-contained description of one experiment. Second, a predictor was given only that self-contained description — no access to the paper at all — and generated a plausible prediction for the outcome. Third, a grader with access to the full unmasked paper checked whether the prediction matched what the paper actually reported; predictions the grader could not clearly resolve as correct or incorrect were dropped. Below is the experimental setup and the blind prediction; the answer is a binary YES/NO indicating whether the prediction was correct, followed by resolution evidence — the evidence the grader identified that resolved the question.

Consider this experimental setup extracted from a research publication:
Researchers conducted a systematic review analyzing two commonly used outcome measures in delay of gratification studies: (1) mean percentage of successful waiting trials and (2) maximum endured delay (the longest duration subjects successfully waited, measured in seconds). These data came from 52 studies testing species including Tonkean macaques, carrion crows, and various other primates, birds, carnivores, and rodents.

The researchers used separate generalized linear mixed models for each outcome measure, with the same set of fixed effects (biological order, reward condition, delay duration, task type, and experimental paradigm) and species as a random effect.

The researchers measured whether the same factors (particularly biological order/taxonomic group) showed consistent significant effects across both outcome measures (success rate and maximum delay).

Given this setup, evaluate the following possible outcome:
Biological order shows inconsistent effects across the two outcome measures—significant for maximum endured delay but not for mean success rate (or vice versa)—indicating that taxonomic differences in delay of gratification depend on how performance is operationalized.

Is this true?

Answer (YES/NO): NO